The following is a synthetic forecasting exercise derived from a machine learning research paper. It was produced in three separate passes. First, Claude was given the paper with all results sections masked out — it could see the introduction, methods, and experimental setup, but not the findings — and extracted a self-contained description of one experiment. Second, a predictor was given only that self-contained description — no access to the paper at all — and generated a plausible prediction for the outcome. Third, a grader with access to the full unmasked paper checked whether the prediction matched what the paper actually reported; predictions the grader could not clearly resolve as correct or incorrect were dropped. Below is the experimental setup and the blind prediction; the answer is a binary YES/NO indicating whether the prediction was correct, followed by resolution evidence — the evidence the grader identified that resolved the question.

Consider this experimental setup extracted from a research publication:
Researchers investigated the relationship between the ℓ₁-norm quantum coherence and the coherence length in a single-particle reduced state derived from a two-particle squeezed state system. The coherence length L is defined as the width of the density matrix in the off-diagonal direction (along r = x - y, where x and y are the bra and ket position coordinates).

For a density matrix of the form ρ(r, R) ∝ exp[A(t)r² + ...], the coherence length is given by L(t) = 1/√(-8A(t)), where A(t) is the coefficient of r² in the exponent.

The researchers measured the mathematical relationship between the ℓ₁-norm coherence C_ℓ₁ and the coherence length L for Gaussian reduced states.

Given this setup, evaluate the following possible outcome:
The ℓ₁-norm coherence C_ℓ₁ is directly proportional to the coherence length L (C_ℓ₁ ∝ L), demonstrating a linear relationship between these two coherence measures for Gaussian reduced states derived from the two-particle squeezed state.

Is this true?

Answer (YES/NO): YES